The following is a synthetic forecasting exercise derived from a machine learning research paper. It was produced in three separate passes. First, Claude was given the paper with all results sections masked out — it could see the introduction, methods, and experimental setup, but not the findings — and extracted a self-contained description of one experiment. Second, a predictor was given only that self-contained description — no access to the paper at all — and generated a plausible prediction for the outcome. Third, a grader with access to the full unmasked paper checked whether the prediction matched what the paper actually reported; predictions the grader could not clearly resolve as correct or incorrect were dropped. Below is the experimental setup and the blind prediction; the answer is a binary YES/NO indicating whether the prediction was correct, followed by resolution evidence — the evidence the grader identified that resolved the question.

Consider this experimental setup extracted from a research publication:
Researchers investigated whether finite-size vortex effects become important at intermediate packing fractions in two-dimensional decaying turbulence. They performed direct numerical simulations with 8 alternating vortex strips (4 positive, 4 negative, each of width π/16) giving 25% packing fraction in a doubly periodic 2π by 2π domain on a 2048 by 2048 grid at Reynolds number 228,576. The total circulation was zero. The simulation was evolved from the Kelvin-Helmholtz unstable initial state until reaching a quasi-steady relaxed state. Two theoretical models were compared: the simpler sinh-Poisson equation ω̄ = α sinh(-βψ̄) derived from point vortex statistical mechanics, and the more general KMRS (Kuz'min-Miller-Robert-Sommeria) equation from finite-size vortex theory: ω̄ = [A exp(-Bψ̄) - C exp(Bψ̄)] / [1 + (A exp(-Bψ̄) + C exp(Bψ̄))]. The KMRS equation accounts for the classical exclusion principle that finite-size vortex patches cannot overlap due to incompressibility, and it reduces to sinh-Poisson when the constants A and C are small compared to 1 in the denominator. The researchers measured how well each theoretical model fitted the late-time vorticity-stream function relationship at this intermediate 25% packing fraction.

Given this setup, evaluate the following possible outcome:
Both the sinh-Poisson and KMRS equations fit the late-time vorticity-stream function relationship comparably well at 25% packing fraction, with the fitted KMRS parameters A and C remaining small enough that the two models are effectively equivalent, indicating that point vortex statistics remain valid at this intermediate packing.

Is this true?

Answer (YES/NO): YES